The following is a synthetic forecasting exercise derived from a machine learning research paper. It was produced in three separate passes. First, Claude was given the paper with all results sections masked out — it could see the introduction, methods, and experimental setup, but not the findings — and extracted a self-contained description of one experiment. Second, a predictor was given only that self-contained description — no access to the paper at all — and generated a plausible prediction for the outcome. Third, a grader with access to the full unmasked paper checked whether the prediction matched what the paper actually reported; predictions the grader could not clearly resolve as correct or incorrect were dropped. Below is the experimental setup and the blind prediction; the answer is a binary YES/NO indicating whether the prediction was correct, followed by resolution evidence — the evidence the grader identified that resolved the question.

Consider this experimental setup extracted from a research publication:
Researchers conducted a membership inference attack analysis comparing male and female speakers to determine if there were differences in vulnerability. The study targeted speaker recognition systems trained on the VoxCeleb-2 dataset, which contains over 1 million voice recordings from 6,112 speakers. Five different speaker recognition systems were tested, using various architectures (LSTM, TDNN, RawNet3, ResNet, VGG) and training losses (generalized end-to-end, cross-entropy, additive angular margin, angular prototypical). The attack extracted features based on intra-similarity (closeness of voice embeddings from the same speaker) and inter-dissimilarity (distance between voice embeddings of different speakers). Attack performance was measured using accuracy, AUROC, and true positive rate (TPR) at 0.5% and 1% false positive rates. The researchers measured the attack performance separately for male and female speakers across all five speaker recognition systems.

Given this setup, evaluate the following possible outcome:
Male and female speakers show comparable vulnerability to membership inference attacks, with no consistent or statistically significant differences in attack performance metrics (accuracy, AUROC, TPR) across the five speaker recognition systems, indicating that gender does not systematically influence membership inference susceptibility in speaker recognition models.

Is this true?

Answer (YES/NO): NO